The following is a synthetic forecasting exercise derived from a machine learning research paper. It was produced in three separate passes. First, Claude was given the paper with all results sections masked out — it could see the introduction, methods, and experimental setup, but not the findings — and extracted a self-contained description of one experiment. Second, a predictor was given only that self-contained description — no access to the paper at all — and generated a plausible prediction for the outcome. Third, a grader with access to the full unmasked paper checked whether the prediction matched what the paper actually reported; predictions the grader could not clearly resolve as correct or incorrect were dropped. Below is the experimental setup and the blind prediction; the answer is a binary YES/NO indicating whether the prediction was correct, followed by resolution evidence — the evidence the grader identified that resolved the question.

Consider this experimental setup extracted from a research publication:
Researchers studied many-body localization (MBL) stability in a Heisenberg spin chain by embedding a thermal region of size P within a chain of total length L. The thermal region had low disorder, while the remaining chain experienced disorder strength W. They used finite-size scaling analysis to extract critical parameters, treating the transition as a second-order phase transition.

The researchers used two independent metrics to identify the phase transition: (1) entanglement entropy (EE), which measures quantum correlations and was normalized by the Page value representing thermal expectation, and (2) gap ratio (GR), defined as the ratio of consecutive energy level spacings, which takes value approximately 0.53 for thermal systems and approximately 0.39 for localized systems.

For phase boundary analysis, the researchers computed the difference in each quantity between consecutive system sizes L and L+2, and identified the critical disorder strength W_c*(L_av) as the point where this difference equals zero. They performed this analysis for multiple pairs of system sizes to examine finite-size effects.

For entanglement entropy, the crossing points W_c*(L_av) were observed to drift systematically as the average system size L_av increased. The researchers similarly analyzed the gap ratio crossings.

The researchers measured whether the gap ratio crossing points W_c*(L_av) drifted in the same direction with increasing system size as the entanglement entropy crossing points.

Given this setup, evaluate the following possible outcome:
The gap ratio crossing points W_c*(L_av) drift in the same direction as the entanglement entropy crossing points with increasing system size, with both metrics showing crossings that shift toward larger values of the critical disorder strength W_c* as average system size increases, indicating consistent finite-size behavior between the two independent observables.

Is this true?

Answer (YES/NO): YES